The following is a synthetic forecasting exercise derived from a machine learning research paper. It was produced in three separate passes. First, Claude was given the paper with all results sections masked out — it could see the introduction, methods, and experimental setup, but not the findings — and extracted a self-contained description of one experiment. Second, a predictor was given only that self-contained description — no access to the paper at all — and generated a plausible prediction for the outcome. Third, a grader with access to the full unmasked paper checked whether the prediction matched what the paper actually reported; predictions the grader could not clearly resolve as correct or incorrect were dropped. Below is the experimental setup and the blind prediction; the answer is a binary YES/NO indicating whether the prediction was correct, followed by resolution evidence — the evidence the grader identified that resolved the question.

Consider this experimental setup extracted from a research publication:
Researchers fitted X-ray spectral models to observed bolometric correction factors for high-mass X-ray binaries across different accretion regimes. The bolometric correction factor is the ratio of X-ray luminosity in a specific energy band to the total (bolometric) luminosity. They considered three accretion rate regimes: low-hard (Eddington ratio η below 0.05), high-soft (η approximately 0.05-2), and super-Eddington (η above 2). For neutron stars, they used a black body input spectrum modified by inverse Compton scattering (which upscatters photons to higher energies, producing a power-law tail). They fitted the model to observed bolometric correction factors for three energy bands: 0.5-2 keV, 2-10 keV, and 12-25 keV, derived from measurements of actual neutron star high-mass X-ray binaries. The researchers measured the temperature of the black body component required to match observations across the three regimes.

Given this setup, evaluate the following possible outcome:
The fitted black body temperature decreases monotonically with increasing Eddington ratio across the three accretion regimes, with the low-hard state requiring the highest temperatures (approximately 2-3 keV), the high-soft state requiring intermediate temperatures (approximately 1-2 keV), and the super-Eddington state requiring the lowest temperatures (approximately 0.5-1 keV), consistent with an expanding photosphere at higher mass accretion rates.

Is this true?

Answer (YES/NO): NO